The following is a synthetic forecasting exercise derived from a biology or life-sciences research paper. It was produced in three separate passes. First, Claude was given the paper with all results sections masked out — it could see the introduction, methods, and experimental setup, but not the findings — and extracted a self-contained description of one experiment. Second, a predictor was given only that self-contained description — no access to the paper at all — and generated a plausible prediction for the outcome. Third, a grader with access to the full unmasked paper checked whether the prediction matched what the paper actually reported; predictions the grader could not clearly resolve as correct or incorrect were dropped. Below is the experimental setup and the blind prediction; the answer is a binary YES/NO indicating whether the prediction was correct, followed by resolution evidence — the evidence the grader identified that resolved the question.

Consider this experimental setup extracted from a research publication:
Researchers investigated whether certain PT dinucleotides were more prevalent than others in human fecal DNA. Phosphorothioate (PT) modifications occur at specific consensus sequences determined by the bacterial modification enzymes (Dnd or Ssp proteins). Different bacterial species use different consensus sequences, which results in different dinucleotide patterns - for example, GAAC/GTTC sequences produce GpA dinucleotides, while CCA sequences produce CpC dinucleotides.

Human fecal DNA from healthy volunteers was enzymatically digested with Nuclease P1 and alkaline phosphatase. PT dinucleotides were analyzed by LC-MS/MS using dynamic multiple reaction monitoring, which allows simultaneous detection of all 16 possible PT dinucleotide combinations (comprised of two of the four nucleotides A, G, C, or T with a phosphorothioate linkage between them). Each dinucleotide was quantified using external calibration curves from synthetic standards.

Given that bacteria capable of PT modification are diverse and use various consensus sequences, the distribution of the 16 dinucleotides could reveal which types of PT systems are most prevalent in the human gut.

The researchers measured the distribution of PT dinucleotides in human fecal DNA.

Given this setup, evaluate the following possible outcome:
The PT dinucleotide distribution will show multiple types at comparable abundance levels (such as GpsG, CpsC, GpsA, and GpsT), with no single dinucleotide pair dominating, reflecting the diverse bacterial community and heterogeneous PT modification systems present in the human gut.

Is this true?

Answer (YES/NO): NO